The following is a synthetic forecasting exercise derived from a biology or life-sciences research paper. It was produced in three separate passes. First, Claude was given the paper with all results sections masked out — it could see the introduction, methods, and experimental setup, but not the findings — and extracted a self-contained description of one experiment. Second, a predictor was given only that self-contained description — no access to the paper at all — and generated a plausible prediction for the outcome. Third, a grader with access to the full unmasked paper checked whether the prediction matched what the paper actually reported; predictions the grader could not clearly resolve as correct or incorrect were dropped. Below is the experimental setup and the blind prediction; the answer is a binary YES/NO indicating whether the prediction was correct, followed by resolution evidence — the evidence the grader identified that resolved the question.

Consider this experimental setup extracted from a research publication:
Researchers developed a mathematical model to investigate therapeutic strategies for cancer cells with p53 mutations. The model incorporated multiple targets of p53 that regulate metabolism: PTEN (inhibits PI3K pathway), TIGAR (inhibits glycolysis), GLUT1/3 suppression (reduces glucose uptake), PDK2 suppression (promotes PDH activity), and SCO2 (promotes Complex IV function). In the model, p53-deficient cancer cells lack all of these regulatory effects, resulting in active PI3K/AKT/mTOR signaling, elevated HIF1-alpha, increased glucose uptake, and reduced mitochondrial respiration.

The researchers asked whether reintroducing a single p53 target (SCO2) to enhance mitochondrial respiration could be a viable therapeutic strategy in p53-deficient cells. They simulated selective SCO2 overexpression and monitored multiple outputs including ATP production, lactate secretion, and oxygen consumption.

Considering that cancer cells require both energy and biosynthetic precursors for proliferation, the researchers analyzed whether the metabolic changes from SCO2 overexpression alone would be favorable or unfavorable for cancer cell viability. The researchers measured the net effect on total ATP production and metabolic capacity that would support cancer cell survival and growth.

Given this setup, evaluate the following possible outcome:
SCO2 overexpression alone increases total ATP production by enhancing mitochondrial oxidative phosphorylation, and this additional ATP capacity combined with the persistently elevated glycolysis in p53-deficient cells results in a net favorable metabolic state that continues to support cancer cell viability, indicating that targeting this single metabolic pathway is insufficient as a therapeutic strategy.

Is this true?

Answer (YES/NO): YES